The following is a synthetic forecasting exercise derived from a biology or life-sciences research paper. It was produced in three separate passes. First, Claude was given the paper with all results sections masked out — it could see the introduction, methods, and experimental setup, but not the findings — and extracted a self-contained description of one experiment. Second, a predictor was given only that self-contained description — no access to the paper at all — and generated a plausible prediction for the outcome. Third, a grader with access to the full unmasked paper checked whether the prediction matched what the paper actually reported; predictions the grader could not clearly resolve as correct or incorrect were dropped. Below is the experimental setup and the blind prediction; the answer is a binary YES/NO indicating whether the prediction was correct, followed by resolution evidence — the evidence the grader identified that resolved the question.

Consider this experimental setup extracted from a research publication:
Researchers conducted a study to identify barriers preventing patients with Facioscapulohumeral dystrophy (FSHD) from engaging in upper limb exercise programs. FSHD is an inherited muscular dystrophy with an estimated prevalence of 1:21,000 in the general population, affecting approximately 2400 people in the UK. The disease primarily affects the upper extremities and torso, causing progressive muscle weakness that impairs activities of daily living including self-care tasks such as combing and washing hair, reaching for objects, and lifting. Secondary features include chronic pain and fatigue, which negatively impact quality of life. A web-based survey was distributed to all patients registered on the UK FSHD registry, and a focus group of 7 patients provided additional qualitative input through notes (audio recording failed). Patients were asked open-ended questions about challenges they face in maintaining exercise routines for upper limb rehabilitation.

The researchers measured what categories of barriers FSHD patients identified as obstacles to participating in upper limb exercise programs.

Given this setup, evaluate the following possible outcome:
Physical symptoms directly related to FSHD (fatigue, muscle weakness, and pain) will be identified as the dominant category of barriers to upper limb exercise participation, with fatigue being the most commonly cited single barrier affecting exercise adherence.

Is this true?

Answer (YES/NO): NO